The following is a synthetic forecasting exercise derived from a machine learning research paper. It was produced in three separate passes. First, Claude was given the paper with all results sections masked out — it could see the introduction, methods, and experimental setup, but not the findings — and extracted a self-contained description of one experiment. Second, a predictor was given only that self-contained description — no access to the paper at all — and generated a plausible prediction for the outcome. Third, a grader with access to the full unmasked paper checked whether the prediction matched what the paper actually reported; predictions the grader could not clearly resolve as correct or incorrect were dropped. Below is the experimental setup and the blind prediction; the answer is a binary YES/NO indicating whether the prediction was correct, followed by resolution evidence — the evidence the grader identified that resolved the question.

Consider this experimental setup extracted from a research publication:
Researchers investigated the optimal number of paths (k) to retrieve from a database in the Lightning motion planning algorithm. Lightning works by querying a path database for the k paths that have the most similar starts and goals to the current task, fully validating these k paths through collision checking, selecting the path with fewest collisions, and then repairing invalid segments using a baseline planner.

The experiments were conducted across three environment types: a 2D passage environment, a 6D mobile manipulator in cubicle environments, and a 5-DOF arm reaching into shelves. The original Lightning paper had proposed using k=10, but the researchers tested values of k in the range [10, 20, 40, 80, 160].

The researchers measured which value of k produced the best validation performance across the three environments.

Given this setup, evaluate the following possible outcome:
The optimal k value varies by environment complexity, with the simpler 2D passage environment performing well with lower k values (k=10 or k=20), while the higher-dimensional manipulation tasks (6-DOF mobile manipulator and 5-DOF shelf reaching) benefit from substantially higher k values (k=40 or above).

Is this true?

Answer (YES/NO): NO